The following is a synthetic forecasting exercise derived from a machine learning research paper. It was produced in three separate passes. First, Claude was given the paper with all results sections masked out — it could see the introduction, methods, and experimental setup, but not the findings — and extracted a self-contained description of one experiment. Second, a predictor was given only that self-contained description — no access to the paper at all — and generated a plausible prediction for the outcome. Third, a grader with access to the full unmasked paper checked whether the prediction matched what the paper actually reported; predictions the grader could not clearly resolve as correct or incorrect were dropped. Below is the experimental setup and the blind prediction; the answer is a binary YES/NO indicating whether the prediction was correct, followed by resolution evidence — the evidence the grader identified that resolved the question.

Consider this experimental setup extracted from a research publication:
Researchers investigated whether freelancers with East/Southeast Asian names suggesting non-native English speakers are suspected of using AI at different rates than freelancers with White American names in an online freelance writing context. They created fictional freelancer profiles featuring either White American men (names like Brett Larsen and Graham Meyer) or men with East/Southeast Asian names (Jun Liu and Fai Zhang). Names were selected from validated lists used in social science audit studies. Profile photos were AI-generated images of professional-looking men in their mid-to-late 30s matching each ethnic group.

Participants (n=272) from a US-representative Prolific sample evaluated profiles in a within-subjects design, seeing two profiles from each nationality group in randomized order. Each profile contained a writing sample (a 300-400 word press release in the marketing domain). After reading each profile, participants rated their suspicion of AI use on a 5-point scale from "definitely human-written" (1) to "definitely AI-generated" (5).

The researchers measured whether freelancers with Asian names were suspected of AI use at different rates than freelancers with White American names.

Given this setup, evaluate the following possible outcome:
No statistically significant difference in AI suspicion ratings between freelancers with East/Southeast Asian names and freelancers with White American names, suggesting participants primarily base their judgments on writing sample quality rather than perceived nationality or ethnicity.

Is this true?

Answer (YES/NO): NO